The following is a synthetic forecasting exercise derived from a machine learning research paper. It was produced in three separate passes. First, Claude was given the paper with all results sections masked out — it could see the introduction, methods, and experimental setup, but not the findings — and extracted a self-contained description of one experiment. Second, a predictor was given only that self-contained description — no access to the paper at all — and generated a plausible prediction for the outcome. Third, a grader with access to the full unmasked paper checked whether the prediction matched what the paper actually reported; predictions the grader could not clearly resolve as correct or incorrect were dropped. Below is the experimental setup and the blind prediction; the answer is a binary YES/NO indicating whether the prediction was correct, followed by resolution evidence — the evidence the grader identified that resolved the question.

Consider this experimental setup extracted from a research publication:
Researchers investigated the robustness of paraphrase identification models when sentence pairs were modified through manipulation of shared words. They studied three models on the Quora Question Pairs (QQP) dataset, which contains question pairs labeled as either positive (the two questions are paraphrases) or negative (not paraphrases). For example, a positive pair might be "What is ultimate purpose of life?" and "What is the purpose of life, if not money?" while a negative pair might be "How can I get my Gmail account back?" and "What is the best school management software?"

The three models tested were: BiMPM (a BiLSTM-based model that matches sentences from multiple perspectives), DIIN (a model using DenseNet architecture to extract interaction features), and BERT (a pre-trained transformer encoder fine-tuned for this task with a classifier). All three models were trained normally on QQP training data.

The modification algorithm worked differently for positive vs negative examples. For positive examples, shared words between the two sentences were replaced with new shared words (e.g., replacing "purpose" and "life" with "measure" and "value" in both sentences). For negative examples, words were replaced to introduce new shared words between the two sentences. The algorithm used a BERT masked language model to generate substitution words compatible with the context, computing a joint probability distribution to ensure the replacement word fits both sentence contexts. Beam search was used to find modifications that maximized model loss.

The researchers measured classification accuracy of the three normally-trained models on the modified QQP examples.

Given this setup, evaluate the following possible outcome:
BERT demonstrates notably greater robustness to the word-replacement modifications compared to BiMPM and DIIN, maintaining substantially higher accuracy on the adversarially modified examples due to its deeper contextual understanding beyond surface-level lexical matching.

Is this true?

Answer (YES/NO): NO